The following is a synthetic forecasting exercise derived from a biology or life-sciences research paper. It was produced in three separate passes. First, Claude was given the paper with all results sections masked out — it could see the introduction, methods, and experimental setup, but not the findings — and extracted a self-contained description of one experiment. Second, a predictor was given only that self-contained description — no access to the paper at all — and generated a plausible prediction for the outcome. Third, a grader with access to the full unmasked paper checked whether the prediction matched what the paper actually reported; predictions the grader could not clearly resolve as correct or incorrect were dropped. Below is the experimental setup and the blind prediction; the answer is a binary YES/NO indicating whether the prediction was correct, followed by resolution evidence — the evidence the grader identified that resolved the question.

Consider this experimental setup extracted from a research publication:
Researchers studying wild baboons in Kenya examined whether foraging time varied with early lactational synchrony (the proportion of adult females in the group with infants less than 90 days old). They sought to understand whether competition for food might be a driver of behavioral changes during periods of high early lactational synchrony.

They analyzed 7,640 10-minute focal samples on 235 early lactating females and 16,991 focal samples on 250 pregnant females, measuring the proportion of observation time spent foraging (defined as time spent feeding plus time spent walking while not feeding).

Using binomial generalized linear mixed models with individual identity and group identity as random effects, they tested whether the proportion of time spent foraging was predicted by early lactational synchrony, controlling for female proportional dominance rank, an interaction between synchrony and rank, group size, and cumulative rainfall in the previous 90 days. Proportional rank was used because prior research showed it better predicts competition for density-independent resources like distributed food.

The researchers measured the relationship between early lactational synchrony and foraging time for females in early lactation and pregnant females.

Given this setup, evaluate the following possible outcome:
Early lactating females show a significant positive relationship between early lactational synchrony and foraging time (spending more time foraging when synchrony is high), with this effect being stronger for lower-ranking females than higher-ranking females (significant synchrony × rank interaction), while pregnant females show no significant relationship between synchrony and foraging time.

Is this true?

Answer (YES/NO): NO